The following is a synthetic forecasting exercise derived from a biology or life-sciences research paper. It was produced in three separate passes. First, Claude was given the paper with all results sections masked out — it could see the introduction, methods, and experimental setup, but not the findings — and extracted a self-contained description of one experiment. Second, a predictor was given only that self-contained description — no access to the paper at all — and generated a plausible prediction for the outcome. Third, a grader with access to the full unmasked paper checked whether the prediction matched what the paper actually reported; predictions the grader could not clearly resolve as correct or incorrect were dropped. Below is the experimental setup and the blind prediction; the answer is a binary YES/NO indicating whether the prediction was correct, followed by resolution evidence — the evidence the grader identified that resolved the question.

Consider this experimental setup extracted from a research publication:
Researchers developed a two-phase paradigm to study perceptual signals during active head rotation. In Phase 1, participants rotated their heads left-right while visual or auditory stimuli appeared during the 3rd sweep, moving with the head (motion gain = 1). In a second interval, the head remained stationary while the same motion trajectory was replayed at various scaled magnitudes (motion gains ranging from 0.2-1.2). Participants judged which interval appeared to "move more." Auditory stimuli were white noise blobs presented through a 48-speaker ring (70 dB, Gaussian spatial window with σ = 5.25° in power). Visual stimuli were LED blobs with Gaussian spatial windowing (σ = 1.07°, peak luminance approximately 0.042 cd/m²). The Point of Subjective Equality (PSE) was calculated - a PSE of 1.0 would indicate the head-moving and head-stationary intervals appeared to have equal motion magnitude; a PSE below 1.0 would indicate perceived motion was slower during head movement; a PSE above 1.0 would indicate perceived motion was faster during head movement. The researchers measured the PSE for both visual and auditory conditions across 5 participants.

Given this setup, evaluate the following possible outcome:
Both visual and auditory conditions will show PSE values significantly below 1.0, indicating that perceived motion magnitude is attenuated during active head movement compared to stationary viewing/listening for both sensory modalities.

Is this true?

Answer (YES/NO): YES